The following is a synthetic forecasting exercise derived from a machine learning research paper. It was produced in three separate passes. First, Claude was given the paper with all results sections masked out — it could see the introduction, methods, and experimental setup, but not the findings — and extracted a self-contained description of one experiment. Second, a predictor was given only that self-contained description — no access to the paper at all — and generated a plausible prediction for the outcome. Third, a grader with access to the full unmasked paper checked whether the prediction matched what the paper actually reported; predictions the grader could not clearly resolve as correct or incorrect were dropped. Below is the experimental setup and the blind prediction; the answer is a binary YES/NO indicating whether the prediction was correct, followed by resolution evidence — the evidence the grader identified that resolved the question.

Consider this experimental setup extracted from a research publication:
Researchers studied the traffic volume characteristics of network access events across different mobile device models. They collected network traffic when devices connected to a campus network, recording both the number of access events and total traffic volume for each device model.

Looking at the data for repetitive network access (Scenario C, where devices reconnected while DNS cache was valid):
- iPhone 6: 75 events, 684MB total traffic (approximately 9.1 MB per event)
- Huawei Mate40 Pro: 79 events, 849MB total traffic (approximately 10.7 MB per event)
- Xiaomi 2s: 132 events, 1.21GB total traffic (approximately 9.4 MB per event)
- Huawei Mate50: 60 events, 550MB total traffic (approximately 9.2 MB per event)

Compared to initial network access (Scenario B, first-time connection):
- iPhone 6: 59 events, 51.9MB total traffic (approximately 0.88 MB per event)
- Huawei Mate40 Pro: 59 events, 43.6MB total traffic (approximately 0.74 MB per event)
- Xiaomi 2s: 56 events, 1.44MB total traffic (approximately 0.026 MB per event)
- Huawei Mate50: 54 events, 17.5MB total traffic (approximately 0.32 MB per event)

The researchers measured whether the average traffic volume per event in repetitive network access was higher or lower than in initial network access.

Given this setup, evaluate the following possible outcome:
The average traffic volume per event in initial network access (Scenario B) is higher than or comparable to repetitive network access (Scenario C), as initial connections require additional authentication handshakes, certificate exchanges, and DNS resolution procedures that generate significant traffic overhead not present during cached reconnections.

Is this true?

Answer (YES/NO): NO